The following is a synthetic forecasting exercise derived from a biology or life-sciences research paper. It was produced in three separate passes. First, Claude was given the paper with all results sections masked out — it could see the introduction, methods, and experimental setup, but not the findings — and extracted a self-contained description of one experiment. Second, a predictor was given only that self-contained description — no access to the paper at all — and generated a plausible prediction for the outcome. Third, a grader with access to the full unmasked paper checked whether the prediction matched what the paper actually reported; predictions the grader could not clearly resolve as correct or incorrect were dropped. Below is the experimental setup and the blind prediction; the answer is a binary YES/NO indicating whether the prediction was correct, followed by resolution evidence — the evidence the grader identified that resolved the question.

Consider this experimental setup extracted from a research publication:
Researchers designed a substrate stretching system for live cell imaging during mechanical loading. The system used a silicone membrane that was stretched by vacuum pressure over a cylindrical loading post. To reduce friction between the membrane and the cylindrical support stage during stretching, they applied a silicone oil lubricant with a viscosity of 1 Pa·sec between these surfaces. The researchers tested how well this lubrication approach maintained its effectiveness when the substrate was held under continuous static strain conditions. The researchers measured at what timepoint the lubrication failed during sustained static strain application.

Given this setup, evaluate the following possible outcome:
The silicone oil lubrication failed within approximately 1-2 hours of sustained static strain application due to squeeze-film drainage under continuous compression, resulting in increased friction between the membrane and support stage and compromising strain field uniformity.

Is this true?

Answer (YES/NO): NO